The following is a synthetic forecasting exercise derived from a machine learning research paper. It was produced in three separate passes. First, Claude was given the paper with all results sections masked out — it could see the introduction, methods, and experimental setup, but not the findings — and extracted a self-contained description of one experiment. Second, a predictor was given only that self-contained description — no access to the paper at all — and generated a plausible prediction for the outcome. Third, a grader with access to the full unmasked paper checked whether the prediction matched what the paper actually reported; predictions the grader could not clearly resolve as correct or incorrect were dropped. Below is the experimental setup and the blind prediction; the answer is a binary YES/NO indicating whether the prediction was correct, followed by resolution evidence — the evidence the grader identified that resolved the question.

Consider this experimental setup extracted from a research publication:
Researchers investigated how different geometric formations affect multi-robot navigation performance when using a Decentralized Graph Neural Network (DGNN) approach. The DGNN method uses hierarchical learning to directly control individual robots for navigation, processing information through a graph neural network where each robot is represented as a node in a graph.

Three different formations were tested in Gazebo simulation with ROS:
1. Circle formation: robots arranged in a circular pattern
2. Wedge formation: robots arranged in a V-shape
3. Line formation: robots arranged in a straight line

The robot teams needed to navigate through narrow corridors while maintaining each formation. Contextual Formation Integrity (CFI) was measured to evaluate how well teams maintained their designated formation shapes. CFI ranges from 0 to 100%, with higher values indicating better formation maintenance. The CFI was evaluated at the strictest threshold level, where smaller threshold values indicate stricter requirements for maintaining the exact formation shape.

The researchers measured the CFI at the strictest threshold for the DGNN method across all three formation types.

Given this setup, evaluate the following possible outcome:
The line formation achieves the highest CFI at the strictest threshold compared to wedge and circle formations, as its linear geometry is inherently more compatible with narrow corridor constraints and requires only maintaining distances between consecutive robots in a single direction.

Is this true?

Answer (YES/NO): NO